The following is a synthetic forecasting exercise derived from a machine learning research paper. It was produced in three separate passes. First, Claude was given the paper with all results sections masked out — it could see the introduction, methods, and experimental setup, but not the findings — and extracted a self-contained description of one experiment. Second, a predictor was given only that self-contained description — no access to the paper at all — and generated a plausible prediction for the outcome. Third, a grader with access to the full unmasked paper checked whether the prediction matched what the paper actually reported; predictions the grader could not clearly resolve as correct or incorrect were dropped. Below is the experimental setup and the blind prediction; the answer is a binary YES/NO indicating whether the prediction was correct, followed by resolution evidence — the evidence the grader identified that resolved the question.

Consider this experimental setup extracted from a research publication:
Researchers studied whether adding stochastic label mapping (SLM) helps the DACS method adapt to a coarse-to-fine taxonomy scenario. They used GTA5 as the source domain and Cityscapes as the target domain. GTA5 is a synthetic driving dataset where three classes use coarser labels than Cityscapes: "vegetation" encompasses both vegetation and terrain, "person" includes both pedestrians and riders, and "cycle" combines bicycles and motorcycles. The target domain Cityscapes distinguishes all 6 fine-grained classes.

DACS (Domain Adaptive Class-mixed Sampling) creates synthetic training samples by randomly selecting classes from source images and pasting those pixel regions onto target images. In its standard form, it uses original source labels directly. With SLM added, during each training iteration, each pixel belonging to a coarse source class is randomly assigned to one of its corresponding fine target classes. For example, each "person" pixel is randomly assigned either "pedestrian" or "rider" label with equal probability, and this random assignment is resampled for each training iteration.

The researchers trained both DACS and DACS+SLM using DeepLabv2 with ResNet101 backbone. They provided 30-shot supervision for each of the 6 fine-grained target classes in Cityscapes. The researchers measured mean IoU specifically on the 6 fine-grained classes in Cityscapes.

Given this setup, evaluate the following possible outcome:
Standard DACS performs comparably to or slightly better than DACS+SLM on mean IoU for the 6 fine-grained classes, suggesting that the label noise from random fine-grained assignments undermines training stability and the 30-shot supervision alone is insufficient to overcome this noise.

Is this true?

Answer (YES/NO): NO